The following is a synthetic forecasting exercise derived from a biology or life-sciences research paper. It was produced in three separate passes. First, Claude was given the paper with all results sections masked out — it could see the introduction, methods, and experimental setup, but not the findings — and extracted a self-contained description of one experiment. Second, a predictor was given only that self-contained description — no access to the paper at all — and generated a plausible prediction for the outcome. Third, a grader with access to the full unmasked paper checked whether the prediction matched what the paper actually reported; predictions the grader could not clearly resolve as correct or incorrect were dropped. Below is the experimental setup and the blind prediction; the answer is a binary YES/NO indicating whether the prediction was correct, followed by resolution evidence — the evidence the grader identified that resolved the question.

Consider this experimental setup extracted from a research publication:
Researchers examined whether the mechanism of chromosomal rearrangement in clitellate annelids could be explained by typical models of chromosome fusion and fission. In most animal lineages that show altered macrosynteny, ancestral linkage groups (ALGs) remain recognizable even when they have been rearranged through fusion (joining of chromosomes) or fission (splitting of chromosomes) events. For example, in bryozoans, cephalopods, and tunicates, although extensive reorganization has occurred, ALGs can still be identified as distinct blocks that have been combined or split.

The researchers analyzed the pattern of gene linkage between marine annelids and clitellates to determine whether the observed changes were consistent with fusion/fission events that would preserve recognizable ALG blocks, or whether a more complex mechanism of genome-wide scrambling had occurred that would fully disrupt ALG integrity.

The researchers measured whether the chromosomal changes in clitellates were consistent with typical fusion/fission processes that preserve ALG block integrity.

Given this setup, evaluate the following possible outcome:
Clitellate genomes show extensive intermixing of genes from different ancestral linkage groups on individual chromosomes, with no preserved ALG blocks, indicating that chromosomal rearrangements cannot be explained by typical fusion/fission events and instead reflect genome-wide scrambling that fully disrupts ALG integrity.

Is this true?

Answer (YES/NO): YES